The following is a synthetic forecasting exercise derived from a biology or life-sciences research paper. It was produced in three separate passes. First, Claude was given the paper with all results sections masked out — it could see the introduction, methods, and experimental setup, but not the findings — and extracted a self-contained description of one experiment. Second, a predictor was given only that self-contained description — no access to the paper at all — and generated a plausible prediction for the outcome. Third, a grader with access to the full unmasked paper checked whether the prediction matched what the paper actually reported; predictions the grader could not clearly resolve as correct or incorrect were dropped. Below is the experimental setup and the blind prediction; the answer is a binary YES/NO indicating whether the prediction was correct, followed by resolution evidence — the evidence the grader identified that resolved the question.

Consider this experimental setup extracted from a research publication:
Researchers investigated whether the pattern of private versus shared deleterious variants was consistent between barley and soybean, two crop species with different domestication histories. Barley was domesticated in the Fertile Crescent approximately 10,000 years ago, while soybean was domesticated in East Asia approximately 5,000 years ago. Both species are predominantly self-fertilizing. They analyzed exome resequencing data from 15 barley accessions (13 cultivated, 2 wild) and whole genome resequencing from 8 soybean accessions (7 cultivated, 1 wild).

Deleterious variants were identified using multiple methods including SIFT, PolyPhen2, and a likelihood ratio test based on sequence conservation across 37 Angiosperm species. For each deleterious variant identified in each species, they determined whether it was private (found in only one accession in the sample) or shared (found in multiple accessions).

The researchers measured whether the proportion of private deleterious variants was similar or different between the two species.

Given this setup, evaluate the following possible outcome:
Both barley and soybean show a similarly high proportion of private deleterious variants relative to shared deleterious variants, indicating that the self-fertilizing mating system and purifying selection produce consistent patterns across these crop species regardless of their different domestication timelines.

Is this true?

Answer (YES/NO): YES